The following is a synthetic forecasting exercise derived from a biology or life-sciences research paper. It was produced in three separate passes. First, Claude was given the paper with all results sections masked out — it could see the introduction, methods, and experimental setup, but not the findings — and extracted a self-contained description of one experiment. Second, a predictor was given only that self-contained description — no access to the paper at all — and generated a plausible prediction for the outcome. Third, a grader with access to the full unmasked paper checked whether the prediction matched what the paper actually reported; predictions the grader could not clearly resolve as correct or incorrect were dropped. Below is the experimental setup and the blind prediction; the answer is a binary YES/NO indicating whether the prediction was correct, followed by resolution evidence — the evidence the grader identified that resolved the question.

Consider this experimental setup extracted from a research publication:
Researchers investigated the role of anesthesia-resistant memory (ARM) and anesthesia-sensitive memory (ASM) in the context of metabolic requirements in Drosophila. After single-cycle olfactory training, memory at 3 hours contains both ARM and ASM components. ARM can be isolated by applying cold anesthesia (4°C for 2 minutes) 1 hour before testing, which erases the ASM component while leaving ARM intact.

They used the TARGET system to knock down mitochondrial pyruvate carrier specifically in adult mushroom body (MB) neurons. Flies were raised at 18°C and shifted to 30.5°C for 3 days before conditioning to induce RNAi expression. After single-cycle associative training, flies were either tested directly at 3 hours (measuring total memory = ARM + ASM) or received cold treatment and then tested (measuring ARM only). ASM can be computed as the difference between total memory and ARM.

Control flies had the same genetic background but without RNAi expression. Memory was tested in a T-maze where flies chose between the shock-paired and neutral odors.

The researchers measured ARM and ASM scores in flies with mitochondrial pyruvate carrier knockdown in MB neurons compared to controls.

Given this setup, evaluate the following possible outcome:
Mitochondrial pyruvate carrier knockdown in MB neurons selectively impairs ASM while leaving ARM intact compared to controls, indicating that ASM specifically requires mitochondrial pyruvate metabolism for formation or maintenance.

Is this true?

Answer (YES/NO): YES